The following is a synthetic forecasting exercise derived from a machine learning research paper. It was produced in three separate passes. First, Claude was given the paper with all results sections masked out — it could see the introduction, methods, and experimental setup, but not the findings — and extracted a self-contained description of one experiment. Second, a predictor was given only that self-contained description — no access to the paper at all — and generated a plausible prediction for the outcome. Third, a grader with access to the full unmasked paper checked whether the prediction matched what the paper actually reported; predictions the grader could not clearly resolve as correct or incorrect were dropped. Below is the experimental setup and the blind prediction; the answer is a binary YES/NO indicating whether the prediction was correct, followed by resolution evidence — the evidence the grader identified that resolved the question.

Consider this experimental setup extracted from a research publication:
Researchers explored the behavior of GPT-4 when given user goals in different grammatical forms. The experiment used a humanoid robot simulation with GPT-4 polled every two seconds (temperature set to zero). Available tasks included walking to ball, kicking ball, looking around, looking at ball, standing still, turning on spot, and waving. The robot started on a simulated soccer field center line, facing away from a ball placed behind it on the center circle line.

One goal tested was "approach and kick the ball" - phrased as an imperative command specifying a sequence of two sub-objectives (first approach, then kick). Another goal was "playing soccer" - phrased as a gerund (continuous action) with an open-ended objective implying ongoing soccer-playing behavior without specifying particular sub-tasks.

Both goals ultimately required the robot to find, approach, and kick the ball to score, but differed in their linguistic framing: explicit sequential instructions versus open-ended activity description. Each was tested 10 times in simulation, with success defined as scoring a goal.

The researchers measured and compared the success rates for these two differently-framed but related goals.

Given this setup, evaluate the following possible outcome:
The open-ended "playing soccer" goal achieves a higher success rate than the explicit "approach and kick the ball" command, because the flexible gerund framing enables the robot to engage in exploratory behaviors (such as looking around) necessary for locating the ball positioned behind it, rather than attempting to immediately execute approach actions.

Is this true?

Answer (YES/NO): NO